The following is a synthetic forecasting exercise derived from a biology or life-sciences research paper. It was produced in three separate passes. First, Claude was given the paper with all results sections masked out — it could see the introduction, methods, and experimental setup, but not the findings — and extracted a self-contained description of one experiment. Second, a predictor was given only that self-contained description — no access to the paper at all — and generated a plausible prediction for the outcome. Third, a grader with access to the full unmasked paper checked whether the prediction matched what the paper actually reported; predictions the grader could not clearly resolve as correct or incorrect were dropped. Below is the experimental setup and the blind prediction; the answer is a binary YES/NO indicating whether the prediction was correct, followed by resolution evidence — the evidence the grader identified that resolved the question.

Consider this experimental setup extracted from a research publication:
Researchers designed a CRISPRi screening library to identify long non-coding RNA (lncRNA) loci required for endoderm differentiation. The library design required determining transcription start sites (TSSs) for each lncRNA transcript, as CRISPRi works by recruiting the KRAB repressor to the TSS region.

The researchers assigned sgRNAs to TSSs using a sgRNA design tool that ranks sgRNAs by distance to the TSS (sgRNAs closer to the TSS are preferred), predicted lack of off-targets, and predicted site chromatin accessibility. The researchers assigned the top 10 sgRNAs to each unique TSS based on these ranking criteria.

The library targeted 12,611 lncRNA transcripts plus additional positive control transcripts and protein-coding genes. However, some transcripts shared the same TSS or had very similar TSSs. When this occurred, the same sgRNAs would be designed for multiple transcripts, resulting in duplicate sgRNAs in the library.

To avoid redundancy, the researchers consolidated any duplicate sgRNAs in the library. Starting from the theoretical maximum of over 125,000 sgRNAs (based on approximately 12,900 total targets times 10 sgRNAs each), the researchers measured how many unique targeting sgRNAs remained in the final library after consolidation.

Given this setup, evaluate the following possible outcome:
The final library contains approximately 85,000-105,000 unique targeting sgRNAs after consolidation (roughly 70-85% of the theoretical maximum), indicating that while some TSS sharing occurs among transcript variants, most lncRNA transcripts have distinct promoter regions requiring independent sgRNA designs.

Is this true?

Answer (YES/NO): NO